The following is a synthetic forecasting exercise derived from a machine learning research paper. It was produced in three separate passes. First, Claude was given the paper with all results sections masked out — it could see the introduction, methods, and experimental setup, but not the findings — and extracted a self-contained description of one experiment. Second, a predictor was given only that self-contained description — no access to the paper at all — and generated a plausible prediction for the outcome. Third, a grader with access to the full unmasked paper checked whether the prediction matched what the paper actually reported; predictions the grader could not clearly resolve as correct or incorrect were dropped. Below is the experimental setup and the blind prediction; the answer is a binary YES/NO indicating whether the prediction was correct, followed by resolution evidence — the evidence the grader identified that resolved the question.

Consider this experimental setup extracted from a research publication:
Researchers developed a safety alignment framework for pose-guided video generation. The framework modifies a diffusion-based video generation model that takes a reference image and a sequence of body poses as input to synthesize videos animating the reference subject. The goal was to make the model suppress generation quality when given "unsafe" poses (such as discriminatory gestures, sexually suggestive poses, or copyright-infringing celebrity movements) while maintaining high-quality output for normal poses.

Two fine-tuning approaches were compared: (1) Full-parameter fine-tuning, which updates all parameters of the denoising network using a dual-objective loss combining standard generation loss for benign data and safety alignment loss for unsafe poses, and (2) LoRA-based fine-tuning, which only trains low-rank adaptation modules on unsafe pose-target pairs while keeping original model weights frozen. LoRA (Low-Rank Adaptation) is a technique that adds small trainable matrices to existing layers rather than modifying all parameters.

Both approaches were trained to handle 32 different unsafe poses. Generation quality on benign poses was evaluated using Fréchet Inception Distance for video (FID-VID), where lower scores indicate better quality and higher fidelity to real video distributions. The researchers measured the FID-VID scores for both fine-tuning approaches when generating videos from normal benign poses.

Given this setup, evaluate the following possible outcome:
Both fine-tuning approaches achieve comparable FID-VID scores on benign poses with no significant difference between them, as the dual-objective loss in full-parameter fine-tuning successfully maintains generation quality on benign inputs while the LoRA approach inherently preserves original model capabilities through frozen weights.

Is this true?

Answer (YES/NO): NO